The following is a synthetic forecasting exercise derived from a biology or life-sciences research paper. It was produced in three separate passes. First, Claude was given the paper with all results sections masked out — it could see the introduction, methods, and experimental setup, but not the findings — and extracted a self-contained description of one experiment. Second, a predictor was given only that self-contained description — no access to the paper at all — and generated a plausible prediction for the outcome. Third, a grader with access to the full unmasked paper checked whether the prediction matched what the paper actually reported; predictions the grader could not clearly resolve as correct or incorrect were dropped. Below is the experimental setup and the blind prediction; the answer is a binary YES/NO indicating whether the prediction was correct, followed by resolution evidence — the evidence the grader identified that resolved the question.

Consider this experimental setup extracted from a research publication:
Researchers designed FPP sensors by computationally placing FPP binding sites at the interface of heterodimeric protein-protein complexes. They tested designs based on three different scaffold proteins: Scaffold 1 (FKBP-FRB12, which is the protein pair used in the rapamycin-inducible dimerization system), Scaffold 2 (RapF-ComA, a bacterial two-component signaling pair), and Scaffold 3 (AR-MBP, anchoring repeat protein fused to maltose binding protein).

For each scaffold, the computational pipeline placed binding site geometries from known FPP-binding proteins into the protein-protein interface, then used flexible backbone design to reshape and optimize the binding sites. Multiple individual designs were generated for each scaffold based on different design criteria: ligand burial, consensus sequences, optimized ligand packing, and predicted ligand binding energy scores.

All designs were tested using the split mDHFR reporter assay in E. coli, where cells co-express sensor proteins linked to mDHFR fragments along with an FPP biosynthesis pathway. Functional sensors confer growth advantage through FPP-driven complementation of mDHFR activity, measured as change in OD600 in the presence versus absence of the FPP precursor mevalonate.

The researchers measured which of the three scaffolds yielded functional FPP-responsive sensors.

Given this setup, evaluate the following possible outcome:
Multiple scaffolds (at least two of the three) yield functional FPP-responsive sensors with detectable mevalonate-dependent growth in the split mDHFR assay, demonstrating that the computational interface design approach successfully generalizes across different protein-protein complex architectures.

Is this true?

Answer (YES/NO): NO